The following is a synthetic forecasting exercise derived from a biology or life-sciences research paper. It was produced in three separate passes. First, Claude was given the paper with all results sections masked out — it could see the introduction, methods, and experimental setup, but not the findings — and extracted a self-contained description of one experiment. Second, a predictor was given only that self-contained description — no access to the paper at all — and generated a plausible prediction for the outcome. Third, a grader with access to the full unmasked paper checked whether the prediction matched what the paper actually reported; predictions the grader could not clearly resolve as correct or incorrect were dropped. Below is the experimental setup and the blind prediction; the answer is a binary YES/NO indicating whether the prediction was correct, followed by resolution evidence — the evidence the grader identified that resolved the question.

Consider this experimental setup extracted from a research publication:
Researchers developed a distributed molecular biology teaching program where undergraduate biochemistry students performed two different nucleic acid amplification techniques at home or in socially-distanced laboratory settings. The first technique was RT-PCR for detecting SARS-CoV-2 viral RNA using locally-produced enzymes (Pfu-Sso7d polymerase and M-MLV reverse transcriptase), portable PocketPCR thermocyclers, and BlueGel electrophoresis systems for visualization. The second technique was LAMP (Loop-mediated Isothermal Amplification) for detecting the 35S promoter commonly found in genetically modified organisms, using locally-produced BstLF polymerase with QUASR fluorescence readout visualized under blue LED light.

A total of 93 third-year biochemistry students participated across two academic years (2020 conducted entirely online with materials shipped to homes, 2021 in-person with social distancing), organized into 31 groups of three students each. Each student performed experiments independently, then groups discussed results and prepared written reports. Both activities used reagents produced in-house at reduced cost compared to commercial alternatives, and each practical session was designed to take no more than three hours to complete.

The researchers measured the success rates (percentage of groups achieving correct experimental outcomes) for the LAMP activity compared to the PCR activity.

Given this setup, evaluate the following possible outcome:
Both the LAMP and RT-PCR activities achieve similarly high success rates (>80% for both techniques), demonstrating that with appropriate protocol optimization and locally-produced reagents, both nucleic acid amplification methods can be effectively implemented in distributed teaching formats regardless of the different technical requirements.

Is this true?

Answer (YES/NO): YES